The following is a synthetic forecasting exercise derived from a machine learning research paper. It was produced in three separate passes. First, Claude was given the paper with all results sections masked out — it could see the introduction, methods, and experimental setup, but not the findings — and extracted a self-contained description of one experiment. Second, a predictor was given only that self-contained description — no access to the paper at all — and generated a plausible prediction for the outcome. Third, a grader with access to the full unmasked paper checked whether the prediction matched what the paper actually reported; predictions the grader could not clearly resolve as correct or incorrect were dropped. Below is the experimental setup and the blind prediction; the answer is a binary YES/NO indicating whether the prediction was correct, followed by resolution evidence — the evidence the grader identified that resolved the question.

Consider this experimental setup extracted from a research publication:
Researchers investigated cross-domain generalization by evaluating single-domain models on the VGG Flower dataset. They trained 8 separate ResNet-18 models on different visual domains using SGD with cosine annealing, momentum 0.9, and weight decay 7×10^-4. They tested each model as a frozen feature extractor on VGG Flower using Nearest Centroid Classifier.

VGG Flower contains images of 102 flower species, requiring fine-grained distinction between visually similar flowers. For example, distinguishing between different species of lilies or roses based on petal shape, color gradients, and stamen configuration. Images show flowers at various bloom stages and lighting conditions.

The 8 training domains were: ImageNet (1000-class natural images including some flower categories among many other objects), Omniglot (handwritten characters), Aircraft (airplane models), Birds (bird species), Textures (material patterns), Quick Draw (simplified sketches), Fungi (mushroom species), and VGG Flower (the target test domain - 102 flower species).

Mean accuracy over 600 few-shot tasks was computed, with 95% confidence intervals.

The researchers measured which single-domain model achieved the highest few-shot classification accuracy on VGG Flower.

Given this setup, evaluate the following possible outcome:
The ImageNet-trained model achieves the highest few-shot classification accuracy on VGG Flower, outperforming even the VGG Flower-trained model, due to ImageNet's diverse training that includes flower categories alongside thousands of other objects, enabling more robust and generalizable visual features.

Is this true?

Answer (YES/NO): YES